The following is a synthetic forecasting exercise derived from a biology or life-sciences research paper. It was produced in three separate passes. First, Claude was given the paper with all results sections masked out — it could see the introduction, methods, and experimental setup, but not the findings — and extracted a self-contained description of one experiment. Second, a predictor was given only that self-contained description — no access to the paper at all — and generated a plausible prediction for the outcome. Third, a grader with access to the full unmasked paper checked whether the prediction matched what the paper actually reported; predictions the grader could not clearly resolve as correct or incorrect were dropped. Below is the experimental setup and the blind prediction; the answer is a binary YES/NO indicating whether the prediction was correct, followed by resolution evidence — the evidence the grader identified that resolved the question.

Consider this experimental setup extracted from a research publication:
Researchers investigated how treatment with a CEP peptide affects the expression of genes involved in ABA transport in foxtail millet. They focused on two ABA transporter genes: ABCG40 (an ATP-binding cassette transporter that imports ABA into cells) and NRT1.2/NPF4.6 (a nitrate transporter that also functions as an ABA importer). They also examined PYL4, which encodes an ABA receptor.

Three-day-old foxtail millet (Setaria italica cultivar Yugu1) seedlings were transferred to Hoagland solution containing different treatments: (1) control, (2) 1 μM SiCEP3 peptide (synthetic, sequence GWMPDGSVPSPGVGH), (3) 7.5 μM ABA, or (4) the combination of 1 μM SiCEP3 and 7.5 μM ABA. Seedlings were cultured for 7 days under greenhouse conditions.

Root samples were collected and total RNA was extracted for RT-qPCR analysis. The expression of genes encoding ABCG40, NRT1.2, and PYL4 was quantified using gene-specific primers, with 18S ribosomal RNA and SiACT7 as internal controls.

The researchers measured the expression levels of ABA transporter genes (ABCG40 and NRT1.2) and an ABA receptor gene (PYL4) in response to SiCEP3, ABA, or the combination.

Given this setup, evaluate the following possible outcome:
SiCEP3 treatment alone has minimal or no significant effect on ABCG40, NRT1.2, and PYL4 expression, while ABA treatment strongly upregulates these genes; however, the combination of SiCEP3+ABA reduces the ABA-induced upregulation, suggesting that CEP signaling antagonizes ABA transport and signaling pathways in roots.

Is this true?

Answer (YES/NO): NO